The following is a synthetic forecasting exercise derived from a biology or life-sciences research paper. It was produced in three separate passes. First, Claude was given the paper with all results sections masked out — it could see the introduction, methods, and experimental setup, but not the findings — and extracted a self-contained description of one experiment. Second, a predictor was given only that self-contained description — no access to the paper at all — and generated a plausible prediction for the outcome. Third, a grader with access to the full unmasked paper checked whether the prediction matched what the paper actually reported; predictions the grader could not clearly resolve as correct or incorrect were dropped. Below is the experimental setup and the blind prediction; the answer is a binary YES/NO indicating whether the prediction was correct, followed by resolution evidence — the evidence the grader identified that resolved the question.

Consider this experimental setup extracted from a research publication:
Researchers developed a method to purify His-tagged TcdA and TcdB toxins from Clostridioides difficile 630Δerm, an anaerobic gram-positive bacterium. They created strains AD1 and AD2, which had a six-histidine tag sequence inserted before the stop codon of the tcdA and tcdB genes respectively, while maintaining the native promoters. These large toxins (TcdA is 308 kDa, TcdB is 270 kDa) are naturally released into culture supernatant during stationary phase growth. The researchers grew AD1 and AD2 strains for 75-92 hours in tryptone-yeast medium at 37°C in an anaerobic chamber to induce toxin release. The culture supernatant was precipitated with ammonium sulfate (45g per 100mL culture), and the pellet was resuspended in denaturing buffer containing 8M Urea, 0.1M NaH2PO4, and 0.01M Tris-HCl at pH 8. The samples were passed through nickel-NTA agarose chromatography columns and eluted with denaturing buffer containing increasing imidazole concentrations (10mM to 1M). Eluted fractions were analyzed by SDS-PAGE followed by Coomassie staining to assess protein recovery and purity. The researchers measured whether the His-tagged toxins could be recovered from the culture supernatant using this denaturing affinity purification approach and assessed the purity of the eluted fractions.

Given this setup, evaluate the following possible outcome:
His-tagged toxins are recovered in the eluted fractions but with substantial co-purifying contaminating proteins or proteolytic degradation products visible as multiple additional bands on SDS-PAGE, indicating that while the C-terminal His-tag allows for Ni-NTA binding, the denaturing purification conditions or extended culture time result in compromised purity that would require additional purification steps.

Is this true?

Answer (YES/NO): NO